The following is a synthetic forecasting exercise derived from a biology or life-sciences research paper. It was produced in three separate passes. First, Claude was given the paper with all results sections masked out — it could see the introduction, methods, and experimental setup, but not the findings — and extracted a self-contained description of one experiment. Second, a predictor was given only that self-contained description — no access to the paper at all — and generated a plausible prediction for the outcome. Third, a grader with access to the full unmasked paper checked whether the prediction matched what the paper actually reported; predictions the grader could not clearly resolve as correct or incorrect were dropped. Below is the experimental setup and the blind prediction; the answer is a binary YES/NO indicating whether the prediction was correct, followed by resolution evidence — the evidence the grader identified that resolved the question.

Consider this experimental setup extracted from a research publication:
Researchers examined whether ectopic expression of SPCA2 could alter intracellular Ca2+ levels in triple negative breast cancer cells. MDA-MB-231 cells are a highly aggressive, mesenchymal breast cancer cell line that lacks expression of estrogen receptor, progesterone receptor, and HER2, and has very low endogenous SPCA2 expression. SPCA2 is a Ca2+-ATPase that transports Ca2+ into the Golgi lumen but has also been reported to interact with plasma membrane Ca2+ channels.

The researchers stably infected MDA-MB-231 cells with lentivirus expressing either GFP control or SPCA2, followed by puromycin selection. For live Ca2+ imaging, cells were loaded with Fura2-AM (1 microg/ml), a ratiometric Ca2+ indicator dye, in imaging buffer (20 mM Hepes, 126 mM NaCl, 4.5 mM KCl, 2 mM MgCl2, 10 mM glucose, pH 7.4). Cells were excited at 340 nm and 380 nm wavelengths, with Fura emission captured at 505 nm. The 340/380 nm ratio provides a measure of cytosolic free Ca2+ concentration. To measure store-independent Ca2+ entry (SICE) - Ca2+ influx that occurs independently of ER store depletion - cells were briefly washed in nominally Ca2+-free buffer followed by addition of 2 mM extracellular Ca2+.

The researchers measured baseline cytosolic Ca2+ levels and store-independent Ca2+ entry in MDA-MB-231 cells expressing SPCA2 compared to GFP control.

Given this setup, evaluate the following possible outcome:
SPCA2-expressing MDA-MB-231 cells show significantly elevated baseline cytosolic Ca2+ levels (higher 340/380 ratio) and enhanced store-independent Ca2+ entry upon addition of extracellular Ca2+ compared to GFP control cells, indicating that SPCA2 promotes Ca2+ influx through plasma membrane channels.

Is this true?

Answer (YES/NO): YES